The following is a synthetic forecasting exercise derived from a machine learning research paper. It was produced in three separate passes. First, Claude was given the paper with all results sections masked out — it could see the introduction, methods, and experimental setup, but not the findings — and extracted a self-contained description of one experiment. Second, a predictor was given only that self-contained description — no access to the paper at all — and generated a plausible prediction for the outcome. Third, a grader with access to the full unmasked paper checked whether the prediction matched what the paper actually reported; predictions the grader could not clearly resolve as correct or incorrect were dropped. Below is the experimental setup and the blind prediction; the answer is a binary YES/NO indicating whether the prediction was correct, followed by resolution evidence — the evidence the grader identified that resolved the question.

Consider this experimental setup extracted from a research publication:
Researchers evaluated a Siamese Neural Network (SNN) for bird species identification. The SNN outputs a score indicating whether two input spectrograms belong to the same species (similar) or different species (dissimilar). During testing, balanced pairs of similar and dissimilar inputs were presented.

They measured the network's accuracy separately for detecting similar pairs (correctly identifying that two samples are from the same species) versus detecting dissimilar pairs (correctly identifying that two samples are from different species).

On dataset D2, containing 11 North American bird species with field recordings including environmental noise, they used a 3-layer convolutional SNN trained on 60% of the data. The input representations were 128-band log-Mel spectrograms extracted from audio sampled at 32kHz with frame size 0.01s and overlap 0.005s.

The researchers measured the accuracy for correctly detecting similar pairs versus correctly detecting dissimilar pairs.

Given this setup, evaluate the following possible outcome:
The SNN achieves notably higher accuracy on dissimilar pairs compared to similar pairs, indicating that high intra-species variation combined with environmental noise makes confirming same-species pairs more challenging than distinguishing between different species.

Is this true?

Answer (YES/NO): NO